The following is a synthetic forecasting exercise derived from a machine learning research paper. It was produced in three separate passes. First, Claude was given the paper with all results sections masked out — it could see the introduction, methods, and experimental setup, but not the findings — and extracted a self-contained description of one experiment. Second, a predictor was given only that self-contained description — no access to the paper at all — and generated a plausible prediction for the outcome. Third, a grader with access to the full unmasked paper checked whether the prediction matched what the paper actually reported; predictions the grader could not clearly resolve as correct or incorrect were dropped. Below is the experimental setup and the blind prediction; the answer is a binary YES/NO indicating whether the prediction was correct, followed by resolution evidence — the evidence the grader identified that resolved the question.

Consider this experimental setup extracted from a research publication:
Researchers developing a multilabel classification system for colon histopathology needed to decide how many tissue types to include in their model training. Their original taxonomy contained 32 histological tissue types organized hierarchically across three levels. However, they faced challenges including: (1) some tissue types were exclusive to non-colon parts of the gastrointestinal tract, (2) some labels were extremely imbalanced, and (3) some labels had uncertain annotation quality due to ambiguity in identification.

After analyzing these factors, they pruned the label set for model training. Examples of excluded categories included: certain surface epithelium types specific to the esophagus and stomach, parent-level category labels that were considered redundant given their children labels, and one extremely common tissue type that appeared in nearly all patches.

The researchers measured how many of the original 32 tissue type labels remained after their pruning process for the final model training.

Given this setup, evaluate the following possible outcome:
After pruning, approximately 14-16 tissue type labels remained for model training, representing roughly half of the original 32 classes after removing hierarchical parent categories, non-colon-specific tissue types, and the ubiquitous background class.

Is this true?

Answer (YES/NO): YES